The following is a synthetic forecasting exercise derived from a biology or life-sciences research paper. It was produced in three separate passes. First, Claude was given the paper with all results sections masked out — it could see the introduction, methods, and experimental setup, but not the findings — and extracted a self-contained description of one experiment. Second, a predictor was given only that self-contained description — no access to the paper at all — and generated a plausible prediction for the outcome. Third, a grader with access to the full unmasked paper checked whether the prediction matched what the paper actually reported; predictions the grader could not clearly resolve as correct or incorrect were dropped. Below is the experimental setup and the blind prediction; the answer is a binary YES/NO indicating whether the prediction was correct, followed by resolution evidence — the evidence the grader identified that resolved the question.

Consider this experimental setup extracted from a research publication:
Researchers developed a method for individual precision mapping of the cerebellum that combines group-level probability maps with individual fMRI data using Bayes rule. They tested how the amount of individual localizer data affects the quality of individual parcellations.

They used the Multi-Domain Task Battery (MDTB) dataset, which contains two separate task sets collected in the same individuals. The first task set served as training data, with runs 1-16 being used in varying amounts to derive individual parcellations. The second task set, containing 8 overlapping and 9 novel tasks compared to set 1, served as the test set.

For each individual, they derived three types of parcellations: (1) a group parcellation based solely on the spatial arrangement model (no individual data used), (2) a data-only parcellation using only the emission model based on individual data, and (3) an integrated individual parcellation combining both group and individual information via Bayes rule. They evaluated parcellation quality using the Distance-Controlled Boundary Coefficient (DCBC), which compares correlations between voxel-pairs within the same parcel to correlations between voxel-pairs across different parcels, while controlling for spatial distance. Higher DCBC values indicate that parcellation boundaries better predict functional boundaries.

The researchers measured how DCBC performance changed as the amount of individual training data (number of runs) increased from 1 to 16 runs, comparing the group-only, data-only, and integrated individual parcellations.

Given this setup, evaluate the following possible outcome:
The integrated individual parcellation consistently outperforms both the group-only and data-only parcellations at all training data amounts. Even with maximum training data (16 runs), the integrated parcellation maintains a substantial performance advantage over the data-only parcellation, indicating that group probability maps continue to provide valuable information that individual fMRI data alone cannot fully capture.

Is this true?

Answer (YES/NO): YES